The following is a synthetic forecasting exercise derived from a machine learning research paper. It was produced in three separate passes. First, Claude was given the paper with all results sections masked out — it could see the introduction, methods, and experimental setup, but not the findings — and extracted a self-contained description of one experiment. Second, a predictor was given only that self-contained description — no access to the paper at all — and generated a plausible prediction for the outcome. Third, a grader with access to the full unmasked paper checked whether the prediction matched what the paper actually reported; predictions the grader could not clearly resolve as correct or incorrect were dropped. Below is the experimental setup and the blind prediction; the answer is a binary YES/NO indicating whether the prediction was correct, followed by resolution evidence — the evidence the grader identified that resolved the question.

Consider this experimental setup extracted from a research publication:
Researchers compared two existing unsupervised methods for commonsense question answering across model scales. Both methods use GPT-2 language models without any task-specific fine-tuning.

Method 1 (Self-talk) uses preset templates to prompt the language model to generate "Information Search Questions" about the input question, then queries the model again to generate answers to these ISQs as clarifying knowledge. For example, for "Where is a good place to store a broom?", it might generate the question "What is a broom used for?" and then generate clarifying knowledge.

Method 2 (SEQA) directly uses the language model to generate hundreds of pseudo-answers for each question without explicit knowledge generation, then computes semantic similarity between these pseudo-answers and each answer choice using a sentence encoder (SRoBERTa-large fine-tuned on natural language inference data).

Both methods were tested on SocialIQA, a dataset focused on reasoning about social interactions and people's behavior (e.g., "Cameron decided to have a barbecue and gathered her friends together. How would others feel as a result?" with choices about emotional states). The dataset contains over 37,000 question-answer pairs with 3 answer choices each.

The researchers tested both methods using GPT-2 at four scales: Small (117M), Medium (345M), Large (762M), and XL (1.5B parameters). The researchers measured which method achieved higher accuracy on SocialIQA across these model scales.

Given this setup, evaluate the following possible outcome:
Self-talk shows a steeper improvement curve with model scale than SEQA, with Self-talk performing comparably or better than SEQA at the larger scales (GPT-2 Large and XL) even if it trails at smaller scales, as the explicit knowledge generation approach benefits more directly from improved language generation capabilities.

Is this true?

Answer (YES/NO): NO